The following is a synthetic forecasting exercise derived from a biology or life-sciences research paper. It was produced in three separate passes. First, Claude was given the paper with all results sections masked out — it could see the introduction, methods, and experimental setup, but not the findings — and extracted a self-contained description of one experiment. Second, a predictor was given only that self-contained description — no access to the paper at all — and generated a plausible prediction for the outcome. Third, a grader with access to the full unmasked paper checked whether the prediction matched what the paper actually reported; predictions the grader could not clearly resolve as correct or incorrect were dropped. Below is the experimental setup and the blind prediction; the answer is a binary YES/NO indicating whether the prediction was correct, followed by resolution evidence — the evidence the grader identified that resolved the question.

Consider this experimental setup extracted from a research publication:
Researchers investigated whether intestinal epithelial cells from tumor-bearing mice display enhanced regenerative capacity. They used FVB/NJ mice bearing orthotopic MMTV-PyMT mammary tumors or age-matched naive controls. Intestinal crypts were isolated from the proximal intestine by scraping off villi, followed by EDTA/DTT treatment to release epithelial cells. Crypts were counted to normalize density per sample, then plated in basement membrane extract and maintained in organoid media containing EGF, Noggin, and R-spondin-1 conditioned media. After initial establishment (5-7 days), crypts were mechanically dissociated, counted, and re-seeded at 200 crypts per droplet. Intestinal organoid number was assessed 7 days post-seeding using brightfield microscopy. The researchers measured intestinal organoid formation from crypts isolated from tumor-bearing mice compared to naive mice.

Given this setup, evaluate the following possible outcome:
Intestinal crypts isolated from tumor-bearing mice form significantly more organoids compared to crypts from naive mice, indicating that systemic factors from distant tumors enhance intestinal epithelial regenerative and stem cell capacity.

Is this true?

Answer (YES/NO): YES